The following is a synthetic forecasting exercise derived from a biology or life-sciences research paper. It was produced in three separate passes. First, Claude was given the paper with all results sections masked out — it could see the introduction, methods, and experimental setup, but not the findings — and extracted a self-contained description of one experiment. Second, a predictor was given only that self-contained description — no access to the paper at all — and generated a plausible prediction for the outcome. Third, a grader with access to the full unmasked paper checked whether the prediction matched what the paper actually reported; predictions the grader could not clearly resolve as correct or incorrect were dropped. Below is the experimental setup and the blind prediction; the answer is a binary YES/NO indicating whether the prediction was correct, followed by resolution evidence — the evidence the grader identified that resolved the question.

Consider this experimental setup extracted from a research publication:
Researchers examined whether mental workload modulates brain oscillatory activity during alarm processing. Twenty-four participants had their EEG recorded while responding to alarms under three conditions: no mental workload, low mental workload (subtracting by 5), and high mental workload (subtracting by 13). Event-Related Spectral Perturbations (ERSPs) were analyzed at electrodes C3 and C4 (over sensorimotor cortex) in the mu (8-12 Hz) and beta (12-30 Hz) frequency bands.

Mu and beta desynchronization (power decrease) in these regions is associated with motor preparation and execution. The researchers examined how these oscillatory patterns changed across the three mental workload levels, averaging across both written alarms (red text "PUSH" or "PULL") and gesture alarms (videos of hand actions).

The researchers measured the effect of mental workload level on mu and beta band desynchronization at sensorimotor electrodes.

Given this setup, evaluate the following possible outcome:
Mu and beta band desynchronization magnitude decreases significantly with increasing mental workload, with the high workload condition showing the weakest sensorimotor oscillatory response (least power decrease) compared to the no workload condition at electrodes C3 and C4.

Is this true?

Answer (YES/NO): NO